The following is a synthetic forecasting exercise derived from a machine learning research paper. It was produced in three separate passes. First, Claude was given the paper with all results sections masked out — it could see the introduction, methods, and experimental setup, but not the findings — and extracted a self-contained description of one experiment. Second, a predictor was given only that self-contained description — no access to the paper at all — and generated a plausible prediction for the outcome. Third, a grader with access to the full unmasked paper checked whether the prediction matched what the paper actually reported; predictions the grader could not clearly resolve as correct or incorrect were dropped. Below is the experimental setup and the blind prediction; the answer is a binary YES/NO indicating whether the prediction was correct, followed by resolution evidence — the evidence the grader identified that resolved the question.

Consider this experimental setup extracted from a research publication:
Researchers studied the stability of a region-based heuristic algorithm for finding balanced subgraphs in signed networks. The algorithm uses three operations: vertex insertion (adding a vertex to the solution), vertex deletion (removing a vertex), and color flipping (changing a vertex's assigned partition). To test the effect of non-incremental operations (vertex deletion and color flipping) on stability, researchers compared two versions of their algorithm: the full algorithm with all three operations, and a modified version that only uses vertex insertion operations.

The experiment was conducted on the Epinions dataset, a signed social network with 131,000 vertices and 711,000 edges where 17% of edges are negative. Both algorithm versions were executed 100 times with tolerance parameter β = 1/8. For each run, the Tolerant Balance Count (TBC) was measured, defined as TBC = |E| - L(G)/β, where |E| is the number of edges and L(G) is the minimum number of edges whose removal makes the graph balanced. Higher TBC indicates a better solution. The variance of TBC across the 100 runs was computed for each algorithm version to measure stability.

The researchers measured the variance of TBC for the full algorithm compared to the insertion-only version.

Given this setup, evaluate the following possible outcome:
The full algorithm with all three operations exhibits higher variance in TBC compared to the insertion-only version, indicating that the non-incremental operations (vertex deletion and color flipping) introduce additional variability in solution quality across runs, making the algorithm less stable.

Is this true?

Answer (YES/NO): NO